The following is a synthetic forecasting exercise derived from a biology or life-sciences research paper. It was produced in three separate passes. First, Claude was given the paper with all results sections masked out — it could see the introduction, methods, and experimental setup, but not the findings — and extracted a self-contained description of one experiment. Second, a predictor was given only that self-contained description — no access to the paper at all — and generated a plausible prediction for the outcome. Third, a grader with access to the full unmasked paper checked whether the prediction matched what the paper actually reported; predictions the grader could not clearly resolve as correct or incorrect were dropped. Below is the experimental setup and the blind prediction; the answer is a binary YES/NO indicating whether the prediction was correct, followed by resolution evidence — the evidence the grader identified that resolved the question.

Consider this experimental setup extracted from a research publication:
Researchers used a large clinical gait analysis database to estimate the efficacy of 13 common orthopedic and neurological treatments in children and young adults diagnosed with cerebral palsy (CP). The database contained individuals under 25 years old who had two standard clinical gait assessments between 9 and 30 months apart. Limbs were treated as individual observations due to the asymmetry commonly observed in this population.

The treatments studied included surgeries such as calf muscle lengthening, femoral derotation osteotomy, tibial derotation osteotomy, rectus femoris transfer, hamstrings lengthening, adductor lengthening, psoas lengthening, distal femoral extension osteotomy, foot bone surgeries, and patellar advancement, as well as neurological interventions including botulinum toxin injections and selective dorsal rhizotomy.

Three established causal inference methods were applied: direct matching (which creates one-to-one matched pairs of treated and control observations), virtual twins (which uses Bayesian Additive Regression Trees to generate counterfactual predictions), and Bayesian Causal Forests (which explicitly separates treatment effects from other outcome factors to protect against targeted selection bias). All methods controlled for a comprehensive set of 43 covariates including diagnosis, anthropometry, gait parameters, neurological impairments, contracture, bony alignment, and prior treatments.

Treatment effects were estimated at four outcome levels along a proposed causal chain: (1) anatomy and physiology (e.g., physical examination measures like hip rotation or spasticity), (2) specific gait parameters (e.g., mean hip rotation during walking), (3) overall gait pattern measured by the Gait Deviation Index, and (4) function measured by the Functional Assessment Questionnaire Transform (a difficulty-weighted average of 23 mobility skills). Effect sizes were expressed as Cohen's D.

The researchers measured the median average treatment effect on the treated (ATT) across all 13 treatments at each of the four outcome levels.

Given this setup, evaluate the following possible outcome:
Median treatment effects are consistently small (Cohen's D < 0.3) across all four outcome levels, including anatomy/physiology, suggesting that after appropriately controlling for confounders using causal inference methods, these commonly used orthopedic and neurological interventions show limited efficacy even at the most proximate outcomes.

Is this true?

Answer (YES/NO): NO